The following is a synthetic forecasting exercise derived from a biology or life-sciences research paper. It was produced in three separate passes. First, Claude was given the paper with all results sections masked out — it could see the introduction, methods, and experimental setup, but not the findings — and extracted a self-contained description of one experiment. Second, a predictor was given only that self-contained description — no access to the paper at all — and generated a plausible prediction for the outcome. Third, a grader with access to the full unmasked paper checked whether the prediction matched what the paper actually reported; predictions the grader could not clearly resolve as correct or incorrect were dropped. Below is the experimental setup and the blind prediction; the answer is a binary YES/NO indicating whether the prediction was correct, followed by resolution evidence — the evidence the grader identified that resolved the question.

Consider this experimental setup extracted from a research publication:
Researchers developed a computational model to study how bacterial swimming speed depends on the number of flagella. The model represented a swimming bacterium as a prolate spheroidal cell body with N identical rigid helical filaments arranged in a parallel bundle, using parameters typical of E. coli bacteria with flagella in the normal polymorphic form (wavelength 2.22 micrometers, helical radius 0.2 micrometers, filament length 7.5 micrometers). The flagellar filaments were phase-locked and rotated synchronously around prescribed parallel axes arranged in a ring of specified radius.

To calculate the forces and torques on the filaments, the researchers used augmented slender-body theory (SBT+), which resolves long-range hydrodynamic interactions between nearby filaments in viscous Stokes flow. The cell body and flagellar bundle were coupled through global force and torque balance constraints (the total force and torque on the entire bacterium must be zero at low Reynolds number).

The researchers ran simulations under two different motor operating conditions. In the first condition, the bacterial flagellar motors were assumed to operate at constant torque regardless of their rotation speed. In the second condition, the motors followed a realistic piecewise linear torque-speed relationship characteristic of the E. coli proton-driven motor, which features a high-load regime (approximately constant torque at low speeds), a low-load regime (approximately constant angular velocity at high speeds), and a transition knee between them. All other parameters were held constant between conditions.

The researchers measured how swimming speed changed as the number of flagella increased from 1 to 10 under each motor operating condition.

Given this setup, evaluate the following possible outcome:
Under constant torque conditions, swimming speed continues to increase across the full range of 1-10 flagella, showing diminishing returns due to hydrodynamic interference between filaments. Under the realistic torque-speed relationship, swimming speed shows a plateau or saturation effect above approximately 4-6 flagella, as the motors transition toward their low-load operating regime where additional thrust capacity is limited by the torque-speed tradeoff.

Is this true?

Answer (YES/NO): NO